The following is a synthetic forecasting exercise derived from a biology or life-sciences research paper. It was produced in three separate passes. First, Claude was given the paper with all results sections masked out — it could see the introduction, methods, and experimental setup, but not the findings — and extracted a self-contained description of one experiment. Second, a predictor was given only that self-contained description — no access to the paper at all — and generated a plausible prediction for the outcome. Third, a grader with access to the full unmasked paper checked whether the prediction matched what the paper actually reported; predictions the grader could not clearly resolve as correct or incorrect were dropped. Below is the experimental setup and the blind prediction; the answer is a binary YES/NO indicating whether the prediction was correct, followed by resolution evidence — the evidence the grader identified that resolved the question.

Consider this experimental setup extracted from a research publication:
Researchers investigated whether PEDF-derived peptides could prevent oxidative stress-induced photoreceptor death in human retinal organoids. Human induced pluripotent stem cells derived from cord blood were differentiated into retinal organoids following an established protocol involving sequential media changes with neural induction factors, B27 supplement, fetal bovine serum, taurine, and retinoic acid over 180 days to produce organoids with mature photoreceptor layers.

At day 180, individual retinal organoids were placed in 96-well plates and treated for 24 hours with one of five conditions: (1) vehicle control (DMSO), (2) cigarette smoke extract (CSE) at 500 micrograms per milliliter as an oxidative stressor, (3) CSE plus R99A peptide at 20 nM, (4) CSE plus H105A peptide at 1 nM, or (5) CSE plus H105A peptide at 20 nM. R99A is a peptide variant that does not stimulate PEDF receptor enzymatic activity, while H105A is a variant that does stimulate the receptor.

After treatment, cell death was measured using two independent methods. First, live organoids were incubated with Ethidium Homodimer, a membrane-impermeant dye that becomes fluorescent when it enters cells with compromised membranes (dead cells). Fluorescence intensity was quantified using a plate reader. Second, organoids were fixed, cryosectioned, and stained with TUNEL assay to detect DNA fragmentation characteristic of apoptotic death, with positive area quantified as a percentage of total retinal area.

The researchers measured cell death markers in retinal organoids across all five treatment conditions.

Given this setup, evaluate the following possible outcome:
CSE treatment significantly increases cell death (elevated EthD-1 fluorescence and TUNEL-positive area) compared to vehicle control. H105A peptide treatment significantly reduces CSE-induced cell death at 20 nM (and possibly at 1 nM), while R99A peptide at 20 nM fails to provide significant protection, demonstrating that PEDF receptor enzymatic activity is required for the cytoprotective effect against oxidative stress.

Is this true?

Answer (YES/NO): YES